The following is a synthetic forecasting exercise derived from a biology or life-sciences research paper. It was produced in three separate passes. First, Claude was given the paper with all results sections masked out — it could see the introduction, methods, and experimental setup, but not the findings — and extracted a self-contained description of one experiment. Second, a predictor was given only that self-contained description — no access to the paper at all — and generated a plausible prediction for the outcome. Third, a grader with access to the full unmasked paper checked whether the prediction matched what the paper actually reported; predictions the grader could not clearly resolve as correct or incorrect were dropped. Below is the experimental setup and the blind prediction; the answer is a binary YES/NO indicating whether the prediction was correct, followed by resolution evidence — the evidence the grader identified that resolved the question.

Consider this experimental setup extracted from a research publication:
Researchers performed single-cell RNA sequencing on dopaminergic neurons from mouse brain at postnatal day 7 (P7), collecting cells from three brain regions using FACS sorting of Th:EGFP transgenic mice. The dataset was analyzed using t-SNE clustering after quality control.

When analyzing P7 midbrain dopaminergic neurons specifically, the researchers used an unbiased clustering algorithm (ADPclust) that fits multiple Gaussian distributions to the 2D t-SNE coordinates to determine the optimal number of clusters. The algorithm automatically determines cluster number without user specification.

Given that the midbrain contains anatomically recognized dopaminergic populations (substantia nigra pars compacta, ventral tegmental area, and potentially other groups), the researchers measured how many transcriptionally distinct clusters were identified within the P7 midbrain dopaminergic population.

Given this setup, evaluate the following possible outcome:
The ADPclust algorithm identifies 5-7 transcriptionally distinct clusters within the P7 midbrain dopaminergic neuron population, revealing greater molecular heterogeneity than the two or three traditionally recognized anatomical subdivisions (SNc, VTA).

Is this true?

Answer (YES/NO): NO